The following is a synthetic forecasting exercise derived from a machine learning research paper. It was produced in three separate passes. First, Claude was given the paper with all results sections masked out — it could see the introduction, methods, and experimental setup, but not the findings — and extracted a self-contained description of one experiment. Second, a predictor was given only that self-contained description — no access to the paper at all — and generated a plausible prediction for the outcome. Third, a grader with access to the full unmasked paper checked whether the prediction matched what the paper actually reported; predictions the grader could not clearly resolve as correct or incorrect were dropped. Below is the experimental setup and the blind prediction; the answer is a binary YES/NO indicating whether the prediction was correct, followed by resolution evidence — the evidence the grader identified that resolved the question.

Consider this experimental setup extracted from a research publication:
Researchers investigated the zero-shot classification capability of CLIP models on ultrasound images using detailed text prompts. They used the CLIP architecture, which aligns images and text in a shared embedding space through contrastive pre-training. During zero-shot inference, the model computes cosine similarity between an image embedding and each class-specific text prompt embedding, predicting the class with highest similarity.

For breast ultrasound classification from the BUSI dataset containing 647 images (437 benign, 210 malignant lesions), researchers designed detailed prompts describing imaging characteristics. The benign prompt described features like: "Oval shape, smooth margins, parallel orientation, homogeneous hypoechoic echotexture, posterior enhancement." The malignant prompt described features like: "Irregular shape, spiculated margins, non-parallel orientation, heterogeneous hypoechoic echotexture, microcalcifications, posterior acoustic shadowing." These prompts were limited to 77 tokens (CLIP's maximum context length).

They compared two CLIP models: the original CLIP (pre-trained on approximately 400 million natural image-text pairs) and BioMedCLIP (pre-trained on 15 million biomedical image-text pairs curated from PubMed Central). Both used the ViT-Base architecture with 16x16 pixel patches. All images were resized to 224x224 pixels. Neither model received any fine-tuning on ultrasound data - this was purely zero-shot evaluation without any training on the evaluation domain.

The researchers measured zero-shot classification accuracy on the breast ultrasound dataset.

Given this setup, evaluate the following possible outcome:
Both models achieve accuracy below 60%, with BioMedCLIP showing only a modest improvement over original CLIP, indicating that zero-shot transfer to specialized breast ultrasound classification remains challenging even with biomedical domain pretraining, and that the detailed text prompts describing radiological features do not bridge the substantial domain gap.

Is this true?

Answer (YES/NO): NO